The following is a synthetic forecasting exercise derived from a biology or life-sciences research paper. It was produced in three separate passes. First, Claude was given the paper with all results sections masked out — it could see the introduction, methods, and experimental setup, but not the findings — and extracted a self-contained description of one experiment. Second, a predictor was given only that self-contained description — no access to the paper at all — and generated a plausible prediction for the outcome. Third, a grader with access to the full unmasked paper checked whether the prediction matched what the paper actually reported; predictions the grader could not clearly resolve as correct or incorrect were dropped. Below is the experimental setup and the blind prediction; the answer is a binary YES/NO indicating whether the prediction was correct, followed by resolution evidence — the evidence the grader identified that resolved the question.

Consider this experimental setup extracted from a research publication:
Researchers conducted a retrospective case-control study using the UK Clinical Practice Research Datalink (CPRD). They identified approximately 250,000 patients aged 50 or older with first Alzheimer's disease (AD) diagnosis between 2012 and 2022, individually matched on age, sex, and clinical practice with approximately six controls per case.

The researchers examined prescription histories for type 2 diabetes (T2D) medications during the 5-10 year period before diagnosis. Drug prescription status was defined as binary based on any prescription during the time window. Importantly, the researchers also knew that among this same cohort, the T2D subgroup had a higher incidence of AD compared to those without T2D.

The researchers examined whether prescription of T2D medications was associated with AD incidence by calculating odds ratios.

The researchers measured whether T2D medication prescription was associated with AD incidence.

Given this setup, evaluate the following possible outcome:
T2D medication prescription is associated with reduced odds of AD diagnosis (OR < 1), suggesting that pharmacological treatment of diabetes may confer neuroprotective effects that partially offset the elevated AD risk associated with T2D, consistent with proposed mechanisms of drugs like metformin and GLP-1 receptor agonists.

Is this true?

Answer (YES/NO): NO